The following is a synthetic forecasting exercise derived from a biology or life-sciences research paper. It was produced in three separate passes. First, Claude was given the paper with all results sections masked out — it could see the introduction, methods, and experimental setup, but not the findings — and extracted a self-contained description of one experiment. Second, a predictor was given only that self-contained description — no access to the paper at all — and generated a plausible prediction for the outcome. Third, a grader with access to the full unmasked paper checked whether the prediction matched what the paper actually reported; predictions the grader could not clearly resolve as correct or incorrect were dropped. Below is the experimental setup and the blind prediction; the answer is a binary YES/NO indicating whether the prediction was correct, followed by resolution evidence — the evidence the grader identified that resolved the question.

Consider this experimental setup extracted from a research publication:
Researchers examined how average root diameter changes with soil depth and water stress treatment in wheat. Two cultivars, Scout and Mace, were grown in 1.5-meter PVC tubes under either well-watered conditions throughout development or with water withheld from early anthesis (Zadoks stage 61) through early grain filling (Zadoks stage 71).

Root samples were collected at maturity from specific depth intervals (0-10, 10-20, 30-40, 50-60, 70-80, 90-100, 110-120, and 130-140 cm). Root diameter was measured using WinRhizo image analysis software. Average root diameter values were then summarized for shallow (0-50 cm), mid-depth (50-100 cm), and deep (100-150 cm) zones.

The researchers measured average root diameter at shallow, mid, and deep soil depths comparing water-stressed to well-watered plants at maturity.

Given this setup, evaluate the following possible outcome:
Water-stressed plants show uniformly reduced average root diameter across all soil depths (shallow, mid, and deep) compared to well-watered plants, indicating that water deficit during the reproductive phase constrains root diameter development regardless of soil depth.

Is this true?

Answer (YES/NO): NO